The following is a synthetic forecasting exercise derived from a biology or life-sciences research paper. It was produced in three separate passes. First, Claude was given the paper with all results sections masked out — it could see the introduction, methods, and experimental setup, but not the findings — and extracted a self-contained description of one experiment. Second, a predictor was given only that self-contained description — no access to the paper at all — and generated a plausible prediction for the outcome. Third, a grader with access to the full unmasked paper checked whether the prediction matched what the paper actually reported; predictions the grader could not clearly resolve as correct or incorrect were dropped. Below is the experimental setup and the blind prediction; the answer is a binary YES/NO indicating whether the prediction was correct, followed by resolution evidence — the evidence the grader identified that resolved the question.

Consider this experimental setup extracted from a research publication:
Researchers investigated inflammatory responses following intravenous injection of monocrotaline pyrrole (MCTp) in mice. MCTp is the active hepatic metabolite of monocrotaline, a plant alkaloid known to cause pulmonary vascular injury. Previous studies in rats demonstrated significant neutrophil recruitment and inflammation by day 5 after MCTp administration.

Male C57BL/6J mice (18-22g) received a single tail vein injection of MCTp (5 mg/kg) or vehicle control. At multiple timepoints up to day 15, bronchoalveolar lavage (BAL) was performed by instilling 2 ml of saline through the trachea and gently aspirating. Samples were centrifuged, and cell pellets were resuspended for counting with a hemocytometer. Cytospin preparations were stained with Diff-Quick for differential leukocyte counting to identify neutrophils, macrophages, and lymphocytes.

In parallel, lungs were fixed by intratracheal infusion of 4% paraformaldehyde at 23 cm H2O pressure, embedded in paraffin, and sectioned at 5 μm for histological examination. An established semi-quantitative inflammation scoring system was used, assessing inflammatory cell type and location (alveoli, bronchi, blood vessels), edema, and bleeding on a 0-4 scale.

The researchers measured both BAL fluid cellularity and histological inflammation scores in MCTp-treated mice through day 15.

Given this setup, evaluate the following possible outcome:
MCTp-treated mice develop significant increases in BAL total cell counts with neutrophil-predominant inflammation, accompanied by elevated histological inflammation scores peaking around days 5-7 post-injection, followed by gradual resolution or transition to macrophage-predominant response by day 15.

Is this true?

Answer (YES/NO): NO